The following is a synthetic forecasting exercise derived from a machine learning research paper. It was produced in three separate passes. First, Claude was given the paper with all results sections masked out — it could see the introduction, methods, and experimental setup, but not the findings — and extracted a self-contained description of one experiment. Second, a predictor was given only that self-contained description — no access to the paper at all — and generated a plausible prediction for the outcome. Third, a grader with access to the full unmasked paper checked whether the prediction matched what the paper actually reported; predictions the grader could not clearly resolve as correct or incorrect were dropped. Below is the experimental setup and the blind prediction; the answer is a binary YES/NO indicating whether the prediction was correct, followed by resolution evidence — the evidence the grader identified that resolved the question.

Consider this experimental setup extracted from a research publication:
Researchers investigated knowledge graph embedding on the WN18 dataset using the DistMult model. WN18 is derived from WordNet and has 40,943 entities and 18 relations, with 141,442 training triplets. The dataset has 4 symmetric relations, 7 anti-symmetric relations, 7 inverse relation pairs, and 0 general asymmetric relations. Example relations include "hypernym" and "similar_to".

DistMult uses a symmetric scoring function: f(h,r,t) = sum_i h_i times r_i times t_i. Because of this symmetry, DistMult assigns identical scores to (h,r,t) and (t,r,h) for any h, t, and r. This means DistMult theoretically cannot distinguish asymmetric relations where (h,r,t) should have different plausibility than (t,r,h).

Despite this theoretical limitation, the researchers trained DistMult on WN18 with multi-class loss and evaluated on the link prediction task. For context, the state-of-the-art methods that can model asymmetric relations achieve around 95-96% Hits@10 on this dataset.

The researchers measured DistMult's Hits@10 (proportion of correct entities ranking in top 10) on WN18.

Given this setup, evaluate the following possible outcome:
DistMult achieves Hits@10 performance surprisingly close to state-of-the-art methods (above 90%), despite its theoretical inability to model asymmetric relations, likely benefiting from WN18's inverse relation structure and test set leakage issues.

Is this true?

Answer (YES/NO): YES